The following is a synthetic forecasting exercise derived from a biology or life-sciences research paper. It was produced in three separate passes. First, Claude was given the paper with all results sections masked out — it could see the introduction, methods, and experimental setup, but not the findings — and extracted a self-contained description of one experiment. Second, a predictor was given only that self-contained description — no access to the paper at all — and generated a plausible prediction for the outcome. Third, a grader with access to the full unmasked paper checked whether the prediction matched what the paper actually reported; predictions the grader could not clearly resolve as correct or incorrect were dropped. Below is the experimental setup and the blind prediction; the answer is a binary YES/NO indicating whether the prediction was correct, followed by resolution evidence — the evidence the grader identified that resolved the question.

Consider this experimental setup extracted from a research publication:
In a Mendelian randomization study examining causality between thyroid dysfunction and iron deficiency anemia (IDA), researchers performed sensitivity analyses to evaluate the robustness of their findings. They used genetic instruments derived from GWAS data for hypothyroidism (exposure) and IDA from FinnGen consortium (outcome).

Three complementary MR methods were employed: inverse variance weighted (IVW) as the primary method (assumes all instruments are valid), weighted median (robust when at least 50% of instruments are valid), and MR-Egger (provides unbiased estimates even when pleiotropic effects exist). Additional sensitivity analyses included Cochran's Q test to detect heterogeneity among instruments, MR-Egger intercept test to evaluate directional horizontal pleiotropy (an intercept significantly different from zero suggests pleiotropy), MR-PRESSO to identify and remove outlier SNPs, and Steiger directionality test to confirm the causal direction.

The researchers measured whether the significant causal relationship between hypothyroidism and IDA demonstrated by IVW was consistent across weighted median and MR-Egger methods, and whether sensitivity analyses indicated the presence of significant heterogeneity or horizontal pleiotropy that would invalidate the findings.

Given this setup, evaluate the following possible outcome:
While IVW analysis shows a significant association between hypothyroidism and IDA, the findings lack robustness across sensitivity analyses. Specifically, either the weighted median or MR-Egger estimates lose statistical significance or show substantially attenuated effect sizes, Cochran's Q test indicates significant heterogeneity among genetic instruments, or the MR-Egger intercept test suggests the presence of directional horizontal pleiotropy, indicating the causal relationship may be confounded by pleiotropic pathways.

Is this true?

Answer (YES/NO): NO